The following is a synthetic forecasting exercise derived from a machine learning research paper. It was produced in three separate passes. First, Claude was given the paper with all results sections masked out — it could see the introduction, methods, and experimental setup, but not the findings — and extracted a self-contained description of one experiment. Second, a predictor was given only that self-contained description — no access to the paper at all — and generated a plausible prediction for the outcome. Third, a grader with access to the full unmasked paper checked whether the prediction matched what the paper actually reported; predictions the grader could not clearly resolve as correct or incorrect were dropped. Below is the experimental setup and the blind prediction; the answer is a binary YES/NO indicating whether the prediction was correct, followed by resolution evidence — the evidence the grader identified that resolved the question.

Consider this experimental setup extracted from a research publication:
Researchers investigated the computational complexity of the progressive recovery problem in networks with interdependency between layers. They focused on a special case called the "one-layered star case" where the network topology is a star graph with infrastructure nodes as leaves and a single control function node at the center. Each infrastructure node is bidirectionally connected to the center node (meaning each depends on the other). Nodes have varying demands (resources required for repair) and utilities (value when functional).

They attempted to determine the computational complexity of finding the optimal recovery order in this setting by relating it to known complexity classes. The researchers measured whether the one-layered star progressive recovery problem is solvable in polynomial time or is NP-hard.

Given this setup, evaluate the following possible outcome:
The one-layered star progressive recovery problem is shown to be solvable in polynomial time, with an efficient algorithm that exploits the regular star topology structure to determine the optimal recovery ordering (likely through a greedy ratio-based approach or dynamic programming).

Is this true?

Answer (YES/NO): NO